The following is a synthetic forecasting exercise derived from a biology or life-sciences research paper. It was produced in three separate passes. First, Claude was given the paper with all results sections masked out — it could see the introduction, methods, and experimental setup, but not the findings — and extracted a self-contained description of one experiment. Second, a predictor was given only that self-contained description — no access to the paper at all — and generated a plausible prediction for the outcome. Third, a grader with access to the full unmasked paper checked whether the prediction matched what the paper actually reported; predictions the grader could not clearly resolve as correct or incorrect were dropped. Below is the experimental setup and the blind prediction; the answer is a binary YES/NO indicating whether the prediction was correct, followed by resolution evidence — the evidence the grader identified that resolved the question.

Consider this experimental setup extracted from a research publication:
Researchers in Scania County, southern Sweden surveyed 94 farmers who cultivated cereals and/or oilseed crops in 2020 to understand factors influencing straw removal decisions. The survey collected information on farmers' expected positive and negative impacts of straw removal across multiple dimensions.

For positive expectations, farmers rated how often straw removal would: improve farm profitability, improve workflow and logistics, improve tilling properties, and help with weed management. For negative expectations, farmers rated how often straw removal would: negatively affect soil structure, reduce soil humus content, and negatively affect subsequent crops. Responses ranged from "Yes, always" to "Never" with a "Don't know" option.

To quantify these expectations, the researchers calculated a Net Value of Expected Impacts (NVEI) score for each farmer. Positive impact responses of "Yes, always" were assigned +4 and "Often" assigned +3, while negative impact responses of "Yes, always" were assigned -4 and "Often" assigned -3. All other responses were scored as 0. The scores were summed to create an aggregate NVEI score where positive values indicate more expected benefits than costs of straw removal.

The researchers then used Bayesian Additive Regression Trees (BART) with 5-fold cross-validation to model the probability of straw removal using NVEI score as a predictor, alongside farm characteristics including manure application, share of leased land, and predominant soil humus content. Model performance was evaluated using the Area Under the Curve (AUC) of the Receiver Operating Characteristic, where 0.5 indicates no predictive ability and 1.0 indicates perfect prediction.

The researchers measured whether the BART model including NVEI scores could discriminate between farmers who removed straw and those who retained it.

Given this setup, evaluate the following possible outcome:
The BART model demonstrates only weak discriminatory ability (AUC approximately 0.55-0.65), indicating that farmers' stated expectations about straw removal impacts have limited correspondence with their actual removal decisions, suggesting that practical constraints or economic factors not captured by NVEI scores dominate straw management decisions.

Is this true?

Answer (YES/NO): NO